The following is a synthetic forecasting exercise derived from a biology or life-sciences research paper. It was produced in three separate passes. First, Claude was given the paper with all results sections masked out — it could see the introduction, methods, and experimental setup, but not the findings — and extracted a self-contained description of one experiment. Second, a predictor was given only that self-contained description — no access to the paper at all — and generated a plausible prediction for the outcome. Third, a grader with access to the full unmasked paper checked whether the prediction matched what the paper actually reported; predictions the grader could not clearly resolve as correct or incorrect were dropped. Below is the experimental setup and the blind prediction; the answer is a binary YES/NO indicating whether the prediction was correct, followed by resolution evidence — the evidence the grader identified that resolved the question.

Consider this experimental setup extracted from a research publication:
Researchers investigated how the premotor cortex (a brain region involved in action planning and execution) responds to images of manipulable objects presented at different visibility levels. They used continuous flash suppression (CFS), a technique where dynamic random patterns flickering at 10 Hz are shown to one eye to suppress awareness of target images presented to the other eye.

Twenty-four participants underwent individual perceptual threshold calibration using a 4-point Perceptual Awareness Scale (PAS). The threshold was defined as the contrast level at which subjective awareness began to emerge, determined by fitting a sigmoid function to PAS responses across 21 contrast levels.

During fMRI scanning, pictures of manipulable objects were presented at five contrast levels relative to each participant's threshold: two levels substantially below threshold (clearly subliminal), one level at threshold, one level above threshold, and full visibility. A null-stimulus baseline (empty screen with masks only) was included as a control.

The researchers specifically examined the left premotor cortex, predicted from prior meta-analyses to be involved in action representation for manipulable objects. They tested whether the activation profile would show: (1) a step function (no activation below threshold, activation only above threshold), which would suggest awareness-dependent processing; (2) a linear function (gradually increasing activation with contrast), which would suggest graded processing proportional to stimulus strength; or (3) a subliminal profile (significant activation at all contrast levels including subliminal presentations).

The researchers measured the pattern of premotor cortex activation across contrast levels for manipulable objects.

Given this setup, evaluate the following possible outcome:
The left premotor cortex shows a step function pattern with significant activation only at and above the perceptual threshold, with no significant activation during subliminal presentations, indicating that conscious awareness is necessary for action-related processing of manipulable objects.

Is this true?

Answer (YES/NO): NO